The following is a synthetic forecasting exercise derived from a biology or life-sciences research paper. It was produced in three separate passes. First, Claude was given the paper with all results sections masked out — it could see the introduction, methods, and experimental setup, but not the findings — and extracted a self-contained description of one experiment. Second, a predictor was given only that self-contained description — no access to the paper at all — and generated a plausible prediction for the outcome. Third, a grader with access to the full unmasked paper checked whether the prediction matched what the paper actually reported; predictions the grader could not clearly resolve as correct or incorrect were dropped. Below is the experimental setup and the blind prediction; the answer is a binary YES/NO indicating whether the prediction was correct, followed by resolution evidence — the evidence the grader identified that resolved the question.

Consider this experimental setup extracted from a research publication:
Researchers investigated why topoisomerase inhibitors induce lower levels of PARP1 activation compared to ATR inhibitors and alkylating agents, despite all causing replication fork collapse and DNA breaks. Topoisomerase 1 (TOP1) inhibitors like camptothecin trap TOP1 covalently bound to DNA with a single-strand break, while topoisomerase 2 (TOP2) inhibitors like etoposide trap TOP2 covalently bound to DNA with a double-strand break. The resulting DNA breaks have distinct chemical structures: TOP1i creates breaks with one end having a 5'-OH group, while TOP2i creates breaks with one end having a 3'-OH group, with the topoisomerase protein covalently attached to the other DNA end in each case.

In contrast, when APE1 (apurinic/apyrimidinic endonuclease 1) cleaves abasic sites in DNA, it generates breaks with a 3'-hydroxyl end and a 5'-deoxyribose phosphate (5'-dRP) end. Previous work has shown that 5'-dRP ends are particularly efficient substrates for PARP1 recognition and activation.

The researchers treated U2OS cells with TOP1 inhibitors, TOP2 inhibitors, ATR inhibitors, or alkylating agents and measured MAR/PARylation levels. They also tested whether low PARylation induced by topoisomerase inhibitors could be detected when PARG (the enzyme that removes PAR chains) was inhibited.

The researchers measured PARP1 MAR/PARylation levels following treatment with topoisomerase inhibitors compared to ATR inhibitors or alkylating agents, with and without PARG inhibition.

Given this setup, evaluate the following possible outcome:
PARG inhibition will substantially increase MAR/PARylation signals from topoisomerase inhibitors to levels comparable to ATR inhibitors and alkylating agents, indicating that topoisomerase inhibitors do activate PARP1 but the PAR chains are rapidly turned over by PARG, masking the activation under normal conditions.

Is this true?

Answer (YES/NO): NO